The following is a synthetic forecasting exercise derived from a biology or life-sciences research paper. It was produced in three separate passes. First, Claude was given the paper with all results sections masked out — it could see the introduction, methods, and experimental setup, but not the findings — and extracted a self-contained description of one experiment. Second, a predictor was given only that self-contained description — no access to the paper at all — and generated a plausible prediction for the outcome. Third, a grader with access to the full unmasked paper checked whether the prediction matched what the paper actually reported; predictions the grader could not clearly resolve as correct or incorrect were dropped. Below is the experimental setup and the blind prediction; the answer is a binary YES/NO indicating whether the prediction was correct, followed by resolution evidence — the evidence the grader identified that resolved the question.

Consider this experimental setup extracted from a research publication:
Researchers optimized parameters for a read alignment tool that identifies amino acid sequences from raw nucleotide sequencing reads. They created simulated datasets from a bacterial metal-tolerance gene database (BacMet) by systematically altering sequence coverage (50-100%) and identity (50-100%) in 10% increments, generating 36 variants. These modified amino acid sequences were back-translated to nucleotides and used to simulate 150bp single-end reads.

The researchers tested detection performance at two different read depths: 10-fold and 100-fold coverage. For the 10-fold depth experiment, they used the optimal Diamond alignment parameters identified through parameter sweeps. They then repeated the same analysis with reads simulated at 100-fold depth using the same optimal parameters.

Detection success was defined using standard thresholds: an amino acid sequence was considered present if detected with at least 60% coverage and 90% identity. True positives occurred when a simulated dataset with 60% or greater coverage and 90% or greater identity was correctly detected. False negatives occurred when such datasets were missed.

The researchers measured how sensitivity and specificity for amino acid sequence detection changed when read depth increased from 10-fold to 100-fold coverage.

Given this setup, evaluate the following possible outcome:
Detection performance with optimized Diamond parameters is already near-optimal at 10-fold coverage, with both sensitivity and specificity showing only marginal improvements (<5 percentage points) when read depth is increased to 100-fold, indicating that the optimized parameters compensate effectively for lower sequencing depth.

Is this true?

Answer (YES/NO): NO